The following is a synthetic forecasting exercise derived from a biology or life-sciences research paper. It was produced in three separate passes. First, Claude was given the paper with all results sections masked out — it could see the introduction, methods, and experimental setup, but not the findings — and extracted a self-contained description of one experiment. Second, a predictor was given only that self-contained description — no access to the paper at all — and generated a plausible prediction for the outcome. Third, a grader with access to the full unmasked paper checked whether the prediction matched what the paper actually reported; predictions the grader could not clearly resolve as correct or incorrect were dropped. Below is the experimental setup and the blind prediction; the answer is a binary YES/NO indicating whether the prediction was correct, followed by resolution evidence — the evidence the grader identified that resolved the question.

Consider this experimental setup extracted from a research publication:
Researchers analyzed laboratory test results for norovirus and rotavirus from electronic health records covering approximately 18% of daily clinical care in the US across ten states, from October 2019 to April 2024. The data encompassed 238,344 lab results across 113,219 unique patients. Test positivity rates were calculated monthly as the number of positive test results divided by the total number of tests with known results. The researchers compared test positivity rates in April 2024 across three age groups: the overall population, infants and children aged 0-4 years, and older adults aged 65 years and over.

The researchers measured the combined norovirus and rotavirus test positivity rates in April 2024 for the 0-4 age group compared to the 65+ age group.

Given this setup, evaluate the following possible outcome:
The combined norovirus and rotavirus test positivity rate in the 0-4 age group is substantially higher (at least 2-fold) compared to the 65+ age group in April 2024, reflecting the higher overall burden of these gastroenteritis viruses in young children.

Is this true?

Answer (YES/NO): YES